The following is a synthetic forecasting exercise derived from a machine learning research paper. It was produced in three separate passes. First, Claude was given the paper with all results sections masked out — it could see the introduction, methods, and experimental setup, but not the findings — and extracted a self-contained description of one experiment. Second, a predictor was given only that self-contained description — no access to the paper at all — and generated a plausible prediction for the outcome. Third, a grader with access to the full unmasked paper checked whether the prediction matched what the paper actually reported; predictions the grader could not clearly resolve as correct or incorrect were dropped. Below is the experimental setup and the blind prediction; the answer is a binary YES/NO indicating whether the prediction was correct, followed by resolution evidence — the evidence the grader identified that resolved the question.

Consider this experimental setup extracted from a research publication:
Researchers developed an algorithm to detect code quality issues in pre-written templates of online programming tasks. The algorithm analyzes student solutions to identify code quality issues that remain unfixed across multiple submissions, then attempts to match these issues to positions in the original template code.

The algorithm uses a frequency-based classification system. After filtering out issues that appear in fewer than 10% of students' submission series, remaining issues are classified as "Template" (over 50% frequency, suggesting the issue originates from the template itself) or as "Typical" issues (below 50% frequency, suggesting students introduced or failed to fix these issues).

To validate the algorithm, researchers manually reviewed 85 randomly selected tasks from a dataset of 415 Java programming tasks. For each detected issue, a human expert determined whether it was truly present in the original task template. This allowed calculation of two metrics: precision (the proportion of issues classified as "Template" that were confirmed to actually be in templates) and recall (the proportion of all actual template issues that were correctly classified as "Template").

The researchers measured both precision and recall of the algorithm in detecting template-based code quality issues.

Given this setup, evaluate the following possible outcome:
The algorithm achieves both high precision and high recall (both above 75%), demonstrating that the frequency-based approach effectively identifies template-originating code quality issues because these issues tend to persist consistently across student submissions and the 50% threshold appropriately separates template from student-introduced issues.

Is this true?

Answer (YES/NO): NO